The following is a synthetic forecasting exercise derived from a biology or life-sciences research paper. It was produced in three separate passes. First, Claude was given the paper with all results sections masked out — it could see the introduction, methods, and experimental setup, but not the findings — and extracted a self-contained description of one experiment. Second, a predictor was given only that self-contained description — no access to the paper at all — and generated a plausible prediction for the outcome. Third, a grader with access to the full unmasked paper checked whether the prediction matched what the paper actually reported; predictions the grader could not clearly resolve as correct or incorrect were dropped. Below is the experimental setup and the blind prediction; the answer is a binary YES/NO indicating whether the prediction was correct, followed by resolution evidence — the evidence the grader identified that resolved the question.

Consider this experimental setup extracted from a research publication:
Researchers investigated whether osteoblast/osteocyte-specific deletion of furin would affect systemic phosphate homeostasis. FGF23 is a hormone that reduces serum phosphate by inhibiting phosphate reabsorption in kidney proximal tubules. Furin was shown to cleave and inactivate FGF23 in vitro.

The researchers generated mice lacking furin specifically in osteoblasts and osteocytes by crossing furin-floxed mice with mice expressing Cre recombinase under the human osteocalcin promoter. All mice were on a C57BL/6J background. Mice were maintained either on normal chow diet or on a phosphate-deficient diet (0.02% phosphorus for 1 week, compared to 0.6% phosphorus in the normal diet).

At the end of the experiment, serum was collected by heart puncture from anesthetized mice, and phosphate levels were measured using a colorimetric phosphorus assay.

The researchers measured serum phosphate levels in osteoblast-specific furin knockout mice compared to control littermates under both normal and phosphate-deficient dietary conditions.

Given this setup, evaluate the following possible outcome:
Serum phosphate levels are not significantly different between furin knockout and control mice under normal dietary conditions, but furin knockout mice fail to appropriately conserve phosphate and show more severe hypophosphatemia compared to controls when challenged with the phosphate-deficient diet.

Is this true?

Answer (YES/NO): NO